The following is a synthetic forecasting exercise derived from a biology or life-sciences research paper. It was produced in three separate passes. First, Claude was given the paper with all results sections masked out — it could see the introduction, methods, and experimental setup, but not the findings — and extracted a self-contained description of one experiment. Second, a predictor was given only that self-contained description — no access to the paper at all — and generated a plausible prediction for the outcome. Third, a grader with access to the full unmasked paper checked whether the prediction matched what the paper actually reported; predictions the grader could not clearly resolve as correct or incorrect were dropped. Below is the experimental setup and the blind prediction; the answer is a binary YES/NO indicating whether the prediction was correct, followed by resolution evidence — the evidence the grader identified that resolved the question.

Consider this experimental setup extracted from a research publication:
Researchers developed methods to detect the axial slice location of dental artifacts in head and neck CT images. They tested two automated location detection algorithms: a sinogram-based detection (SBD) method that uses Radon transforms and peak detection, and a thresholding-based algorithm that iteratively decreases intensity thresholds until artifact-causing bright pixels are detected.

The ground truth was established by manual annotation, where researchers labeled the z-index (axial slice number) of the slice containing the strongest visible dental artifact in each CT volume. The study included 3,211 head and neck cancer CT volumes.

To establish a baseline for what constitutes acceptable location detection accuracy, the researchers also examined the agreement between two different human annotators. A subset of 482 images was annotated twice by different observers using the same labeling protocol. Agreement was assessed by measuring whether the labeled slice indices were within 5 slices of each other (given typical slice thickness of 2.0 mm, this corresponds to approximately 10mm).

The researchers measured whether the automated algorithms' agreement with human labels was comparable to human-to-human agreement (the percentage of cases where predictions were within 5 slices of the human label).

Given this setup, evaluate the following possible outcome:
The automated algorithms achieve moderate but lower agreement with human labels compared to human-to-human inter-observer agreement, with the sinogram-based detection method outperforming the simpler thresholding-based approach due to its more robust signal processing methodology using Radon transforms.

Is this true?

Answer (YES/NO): NO